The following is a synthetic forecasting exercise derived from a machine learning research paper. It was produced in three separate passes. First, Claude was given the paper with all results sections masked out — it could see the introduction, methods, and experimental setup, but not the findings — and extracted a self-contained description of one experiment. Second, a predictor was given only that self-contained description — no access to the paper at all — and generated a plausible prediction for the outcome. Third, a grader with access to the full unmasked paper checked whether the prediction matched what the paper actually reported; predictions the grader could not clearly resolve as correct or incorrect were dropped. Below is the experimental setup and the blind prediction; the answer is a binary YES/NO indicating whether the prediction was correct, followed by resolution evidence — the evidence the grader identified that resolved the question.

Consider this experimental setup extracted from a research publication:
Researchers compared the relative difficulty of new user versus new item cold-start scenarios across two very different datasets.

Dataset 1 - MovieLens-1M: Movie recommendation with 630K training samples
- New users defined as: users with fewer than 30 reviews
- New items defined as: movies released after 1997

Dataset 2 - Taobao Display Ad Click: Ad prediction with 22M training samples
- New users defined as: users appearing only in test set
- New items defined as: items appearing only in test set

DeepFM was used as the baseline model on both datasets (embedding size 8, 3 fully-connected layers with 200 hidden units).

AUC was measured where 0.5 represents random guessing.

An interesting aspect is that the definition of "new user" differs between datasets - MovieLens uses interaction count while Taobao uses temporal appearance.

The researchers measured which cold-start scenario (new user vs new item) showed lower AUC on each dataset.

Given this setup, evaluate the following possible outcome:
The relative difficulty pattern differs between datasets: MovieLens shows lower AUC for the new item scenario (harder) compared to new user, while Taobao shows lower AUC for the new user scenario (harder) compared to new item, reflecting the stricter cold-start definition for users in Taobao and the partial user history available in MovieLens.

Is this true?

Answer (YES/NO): YES